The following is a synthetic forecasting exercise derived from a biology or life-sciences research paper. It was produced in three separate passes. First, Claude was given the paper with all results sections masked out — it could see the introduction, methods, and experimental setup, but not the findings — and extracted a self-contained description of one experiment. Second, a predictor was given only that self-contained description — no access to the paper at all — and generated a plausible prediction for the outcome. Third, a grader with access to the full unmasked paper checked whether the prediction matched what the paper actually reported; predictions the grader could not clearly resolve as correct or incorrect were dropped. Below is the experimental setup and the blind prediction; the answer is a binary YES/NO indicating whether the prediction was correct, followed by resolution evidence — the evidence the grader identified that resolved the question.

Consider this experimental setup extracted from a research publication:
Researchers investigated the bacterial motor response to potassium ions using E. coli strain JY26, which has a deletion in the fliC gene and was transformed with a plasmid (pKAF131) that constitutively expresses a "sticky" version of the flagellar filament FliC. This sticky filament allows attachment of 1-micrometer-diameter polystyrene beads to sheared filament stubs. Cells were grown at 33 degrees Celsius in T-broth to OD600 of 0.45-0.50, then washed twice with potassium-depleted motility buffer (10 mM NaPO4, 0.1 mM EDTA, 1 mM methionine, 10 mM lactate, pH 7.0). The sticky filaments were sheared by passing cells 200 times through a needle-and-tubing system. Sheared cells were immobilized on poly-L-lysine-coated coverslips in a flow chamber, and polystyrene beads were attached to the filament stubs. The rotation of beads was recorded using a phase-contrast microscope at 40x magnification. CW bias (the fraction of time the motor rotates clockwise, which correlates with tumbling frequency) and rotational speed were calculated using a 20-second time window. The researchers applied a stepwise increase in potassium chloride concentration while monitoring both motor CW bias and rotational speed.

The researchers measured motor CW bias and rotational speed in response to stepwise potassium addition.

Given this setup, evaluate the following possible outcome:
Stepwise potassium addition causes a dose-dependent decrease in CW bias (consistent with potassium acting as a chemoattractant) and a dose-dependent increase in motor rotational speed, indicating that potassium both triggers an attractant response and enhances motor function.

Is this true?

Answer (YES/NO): NO